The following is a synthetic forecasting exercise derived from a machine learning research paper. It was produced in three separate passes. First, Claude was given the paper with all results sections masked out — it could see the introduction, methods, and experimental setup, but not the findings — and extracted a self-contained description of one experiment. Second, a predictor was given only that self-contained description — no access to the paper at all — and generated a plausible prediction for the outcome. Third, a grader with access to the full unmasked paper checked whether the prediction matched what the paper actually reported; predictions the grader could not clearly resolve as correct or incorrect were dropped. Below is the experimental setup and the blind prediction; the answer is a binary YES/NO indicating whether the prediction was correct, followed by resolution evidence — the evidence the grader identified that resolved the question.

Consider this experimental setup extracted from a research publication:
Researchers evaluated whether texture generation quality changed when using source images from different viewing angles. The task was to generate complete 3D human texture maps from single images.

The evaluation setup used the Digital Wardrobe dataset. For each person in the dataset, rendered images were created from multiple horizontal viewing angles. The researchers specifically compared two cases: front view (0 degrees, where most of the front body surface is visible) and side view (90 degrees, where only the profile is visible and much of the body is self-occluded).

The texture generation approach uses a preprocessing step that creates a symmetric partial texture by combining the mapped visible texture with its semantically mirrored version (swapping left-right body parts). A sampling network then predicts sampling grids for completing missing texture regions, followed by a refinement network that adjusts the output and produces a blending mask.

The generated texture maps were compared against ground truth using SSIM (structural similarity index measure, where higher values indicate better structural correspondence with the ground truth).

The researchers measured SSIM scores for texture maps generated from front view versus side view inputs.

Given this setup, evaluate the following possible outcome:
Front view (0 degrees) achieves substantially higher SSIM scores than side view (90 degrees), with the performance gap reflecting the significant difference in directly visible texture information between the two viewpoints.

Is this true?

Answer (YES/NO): NO